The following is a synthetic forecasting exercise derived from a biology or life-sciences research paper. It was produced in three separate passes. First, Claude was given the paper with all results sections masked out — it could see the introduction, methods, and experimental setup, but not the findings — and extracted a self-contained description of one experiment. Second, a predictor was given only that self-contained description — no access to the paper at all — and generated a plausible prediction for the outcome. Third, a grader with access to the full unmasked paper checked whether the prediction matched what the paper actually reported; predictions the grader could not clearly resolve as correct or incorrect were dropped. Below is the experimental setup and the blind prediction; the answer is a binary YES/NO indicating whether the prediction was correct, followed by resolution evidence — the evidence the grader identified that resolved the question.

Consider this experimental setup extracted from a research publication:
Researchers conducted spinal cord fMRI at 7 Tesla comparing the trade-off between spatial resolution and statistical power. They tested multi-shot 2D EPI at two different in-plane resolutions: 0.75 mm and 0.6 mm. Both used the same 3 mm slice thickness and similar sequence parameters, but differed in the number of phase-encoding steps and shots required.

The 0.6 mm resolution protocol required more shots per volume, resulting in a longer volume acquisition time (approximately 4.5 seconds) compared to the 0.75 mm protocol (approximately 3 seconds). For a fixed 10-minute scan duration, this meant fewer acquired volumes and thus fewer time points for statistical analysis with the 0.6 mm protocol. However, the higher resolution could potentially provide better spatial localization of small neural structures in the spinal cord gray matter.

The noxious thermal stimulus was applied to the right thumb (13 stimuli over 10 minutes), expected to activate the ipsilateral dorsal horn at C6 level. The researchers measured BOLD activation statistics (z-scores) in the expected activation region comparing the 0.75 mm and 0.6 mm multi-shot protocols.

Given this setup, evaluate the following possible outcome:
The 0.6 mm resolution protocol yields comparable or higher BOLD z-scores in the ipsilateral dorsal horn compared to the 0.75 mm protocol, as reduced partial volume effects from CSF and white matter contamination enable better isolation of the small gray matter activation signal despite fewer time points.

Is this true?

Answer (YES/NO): YES